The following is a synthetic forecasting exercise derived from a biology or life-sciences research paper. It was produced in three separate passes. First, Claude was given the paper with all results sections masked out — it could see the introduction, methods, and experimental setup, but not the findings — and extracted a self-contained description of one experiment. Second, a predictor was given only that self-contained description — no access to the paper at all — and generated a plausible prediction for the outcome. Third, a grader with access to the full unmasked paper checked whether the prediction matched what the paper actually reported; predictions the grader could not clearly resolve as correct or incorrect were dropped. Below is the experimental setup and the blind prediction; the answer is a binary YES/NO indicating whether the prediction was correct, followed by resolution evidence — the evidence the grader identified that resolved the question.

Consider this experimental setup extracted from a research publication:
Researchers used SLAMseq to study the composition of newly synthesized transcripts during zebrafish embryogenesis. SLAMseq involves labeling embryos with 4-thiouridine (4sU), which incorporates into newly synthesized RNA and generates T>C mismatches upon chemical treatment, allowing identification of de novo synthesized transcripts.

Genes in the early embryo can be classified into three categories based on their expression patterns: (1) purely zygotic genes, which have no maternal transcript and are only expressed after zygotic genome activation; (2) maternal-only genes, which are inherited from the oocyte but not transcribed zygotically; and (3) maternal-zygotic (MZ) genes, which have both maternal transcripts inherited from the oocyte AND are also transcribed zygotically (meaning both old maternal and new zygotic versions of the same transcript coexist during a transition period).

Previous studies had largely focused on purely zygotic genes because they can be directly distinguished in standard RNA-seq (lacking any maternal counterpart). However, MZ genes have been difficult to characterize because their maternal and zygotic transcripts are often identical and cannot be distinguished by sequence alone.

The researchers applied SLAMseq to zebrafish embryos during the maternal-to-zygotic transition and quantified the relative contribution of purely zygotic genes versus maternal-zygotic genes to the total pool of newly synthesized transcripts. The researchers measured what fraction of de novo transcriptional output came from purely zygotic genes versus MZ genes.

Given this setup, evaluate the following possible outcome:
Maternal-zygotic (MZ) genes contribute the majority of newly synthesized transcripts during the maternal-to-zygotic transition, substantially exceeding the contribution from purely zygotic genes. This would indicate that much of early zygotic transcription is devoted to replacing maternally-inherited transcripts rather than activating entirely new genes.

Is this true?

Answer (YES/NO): YES